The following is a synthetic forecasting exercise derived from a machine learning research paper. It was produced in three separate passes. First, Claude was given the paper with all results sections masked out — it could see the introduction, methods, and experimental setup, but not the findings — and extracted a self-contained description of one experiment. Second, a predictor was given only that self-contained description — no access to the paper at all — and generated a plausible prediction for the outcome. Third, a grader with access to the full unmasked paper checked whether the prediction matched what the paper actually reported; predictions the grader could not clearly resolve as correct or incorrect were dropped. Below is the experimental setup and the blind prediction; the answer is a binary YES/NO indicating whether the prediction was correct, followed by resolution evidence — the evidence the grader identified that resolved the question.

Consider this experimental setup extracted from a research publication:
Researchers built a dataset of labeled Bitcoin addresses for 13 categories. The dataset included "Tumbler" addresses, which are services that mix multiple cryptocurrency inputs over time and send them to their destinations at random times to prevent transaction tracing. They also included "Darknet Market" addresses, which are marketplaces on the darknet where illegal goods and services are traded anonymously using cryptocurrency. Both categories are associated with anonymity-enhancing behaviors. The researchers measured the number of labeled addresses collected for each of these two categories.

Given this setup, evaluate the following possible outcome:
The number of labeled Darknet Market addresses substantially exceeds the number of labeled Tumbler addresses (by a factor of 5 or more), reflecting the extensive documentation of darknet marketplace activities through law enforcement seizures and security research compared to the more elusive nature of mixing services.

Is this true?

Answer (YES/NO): NO